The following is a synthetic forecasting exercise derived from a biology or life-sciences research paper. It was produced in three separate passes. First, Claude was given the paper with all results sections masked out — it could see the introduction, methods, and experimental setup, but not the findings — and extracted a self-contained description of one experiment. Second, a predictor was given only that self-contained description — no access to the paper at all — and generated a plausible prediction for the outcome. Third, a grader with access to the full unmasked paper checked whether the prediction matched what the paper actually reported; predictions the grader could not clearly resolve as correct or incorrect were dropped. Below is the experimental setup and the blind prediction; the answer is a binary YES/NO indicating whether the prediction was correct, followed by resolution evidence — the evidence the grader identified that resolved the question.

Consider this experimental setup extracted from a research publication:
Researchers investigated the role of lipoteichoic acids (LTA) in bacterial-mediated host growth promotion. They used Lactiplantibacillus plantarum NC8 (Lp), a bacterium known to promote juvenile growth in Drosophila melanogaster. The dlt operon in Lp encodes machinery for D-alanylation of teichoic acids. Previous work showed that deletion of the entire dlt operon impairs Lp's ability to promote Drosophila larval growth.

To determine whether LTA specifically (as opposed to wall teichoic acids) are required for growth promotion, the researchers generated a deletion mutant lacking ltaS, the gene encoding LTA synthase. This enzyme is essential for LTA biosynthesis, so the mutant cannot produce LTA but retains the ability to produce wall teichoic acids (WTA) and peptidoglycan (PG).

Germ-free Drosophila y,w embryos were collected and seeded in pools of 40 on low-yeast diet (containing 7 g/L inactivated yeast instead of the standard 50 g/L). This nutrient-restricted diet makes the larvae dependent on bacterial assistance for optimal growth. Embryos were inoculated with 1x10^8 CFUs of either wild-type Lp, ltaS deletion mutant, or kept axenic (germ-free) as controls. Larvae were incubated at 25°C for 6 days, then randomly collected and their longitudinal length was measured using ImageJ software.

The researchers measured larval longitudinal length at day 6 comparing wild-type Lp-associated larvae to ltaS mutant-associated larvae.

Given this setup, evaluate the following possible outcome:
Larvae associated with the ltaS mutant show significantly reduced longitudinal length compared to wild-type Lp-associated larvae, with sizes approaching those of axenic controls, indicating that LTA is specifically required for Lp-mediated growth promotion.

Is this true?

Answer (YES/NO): YES